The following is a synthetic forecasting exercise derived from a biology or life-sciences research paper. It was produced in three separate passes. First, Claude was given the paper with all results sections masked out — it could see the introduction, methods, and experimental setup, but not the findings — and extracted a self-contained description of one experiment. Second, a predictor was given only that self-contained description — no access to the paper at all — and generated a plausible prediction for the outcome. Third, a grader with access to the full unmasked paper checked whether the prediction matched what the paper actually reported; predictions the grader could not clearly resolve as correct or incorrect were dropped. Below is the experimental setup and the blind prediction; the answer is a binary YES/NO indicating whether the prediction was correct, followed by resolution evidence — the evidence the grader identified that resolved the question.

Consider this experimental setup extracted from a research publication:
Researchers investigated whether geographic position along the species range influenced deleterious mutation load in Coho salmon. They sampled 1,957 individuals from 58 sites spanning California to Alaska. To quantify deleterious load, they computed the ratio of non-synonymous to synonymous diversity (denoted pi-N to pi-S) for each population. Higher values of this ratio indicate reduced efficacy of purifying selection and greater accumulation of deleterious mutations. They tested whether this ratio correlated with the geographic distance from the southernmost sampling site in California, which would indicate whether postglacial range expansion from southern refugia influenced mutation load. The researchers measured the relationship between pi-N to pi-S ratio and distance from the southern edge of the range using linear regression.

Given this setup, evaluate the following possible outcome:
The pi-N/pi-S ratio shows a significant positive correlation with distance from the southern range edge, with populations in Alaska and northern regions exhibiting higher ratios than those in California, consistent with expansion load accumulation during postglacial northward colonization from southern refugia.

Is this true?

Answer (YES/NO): YES